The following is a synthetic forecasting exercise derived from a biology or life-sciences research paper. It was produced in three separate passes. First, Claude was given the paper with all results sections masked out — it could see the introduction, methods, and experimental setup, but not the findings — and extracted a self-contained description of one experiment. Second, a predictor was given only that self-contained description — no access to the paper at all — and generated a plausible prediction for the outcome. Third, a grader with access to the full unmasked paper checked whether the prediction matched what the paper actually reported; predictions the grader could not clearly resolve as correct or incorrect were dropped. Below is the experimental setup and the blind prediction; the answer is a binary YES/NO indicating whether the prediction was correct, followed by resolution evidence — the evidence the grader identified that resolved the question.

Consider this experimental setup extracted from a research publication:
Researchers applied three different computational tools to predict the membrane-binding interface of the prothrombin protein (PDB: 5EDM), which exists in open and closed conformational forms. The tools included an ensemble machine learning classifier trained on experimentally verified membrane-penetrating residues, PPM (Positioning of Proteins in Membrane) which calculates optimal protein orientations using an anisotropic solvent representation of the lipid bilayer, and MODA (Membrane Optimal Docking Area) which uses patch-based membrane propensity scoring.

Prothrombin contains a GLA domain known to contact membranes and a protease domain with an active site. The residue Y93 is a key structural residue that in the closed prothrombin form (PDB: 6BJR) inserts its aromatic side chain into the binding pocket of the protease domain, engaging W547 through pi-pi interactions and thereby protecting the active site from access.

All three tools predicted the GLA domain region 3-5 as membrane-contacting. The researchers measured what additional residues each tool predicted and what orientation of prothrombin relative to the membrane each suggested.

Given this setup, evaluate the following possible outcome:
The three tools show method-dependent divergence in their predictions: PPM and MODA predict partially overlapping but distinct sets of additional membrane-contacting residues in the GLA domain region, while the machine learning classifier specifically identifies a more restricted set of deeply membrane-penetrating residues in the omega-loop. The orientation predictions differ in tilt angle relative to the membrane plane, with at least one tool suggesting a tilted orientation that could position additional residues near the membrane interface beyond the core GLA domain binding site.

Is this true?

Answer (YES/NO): NO